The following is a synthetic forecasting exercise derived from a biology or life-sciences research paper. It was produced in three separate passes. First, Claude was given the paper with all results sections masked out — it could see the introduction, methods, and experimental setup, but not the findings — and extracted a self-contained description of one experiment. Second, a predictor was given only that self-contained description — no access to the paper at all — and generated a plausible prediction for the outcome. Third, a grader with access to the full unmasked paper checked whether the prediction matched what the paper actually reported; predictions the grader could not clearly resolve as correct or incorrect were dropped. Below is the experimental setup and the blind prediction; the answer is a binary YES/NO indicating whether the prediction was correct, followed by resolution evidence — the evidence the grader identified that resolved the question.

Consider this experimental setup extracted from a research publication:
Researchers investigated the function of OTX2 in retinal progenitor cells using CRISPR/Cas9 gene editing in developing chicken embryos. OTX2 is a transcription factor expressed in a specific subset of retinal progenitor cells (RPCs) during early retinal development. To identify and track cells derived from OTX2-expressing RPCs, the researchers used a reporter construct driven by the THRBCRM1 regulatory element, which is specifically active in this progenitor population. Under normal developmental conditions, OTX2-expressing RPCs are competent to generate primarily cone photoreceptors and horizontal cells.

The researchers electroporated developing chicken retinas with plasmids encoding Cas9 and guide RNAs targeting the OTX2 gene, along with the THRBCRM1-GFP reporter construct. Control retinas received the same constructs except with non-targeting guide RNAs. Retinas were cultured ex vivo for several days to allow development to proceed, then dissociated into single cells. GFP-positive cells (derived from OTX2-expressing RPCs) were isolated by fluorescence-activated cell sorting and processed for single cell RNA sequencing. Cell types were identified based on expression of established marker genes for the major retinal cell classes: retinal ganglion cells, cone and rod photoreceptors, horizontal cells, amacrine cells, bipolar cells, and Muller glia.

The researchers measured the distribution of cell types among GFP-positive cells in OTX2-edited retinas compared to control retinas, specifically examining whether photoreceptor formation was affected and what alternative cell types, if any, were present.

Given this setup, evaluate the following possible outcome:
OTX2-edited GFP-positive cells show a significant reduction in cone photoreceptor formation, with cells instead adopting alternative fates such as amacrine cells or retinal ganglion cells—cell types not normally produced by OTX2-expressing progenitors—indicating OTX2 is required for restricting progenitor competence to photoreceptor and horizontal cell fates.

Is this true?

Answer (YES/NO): NO